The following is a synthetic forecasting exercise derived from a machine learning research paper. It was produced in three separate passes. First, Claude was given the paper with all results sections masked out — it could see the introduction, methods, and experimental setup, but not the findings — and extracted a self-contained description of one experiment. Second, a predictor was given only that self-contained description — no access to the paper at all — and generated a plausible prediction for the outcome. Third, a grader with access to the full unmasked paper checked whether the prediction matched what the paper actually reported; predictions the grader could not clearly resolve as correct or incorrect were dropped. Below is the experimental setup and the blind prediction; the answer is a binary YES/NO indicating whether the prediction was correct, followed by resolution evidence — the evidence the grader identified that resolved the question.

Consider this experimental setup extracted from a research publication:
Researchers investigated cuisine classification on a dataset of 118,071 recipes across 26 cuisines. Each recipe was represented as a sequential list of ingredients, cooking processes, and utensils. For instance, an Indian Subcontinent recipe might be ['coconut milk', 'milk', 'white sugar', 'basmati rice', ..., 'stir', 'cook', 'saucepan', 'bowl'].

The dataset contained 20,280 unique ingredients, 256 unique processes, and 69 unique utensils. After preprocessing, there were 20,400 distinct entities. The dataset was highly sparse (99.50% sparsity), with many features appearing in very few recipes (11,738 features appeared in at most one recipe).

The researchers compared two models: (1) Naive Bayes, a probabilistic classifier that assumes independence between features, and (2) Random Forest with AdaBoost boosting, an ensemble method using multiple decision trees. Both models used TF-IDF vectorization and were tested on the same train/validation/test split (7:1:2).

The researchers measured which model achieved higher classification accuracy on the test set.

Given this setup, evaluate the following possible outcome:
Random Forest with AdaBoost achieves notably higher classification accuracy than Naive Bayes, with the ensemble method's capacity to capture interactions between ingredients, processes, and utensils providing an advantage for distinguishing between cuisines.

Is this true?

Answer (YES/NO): NO